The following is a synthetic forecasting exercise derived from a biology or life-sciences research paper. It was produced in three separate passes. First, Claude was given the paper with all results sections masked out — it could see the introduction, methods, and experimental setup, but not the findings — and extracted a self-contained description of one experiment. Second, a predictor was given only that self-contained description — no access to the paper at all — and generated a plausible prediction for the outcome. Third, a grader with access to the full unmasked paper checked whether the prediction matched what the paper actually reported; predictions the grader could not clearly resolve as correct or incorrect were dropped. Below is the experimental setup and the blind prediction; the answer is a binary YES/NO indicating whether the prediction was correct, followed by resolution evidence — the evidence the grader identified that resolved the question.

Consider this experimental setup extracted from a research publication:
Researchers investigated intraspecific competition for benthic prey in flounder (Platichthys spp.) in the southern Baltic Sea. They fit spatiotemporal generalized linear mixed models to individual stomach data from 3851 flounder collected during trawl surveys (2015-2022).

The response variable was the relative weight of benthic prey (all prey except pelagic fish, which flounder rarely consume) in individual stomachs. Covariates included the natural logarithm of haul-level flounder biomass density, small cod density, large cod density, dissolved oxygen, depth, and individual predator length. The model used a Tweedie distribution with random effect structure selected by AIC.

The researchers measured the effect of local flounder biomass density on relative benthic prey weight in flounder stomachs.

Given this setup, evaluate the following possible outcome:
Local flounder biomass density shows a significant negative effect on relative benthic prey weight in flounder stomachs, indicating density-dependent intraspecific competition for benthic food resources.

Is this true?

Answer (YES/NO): YES